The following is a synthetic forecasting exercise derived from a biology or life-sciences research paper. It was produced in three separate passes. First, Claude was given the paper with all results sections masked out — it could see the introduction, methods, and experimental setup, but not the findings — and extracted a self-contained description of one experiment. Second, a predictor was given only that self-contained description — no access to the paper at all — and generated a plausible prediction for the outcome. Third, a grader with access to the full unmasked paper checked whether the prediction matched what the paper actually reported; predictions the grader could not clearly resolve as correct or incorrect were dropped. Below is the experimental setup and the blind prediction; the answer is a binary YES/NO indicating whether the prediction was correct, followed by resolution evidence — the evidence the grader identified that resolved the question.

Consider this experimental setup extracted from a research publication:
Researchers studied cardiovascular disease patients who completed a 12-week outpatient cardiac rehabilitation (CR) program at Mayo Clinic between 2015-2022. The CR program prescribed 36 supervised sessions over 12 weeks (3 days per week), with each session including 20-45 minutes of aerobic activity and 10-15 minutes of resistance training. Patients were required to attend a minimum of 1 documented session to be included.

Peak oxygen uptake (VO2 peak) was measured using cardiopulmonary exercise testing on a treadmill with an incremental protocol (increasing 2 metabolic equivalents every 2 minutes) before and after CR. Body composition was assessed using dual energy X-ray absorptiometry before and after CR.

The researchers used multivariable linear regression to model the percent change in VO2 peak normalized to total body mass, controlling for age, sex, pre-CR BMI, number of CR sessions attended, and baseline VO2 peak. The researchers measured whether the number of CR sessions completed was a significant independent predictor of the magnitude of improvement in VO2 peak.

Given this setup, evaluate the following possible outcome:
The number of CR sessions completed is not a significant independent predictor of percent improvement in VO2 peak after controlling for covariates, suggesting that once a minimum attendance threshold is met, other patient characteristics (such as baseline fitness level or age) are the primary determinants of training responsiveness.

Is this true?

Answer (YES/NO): YES